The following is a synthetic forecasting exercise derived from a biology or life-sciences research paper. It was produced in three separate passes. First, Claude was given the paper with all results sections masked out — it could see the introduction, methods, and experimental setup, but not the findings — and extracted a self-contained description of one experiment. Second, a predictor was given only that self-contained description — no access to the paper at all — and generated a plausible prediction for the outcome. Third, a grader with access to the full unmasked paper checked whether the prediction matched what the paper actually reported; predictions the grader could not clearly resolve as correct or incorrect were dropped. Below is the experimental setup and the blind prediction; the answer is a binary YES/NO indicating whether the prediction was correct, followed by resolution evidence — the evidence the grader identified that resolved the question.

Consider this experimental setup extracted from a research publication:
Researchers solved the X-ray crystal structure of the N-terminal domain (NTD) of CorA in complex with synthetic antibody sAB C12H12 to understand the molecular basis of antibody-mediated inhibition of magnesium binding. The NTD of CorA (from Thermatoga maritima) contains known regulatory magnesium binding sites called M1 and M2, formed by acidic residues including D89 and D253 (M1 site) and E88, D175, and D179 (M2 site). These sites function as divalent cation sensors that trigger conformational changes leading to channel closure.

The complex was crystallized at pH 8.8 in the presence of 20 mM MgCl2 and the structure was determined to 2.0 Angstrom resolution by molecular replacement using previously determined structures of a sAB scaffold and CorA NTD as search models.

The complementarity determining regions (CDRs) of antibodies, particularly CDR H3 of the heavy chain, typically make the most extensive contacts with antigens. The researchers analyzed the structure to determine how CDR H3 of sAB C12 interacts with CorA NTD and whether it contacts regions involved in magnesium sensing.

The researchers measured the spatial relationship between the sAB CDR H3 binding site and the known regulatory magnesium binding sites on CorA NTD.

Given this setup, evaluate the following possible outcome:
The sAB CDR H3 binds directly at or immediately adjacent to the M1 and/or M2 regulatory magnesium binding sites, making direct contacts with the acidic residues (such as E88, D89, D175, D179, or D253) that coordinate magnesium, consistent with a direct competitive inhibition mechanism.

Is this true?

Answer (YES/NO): YES